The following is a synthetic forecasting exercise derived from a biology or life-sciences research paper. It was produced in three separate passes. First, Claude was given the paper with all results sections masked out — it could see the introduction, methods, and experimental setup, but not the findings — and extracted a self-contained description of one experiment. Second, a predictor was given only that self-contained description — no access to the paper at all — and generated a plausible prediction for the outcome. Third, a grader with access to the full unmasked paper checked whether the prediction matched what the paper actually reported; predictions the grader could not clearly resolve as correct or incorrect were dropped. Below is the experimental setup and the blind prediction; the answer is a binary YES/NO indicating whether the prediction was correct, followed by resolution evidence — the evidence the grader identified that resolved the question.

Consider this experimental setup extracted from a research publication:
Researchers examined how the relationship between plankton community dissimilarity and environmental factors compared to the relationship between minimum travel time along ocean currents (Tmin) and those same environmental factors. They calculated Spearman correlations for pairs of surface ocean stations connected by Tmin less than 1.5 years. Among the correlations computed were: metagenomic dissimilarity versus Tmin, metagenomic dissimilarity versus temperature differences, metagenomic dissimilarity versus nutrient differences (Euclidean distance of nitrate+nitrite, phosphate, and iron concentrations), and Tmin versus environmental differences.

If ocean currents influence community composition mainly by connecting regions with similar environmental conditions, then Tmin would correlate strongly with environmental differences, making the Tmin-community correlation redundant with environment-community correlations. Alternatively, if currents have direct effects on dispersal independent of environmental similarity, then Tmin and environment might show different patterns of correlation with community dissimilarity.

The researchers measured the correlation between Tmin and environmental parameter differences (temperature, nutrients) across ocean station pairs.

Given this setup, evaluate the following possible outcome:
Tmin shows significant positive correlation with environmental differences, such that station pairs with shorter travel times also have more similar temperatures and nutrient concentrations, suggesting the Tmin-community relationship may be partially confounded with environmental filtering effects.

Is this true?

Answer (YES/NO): YES